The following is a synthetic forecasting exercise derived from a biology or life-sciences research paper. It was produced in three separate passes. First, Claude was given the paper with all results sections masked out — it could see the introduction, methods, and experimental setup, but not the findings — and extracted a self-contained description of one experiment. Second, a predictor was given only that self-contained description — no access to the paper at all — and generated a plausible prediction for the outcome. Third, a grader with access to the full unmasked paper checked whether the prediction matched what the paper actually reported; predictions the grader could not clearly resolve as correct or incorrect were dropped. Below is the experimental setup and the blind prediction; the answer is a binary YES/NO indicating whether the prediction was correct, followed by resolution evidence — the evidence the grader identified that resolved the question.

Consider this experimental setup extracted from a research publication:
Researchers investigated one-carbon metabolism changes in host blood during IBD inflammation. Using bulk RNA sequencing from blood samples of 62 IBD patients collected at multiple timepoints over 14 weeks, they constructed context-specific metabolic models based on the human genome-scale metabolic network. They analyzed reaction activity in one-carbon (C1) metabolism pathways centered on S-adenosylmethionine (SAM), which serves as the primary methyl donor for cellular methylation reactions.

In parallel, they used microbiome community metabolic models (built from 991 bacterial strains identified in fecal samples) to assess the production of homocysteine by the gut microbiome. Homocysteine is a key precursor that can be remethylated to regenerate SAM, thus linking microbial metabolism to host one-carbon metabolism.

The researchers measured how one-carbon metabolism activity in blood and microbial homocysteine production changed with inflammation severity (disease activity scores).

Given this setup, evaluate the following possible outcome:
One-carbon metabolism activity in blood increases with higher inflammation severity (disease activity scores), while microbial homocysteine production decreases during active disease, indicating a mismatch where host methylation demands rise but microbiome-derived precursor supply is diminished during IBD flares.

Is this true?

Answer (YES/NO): NO